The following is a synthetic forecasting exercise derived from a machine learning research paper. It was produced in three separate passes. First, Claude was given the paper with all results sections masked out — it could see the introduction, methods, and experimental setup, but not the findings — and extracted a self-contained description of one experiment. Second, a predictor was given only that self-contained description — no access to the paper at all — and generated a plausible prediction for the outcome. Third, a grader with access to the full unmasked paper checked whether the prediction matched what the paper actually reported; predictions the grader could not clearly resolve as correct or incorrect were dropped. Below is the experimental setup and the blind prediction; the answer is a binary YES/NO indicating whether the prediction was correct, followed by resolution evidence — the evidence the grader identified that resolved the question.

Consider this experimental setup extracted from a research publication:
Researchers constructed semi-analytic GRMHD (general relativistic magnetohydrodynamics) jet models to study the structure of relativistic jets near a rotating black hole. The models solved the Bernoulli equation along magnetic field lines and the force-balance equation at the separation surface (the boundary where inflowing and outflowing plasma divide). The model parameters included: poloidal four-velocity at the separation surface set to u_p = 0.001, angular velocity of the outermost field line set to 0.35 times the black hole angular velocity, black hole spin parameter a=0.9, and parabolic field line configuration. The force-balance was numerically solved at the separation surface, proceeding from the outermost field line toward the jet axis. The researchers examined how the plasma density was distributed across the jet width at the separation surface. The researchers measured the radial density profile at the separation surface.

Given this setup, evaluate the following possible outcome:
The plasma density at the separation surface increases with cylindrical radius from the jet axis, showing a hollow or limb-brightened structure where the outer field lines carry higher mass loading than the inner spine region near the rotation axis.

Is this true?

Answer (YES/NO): YES